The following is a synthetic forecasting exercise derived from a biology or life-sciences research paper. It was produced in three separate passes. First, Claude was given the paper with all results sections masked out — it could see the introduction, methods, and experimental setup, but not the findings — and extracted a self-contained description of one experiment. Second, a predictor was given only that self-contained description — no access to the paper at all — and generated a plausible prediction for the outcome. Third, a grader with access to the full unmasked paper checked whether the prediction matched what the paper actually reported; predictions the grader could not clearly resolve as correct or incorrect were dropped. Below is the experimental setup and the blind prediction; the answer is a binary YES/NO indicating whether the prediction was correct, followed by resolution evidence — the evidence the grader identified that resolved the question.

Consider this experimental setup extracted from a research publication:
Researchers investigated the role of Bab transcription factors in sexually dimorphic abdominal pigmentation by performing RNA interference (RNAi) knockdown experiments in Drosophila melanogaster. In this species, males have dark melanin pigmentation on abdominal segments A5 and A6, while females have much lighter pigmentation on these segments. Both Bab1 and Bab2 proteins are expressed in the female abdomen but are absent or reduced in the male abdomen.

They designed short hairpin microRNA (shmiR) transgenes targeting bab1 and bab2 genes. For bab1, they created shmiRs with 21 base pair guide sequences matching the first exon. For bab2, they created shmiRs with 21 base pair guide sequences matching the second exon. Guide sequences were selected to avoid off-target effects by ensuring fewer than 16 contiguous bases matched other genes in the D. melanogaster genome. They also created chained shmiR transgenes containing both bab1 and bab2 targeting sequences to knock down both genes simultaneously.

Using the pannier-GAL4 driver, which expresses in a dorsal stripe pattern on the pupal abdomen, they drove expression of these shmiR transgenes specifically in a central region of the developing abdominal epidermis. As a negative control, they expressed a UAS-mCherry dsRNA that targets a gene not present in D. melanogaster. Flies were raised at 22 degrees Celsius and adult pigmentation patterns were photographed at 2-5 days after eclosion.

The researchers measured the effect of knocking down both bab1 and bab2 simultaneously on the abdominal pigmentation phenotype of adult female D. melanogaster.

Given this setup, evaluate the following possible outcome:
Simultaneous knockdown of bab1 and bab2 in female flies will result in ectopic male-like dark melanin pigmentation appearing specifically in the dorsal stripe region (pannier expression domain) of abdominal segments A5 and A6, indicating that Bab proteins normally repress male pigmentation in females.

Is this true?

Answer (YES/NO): NO